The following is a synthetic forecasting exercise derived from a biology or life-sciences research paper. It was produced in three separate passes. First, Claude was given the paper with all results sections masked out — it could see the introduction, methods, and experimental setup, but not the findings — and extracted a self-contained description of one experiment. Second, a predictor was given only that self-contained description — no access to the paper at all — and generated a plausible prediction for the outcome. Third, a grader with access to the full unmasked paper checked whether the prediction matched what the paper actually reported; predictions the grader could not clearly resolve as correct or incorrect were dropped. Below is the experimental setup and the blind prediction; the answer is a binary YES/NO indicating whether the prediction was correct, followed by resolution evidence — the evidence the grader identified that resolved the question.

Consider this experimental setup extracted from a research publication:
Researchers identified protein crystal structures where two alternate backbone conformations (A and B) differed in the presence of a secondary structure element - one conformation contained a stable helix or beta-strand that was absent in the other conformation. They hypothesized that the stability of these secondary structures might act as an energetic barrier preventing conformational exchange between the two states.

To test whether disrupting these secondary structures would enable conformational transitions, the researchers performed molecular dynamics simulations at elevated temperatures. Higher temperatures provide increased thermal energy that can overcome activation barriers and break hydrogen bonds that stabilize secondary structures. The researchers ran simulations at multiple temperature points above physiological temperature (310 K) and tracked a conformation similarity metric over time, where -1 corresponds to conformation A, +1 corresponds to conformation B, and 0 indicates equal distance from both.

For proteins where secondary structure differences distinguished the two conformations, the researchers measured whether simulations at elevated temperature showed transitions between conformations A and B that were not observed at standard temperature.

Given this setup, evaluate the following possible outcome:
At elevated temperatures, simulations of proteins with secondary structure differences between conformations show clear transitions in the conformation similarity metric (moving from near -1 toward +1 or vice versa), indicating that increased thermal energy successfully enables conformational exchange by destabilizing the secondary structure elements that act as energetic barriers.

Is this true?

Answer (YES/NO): YES